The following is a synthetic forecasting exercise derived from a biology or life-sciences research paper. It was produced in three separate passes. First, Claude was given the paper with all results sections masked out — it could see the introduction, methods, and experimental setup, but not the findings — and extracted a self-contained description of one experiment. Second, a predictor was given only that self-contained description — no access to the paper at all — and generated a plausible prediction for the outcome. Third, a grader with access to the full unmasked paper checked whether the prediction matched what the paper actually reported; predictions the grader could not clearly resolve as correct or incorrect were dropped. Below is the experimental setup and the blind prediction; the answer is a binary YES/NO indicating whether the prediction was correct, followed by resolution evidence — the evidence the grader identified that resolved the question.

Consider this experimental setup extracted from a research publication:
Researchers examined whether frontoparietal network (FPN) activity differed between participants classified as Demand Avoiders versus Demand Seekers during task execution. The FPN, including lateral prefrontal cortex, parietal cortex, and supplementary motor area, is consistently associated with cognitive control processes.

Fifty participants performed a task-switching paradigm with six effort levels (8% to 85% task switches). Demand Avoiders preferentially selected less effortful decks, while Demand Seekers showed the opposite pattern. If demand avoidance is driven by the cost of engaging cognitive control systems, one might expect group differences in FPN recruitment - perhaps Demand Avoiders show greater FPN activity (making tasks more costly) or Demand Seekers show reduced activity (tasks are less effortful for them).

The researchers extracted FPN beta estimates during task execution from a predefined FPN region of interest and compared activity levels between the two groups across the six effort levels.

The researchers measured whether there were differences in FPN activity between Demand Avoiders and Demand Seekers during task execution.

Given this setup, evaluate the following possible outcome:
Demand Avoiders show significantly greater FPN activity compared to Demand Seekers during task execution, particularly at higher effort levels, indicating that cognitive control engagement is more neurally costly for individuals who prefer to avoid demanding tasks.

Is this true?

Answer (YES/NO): NO